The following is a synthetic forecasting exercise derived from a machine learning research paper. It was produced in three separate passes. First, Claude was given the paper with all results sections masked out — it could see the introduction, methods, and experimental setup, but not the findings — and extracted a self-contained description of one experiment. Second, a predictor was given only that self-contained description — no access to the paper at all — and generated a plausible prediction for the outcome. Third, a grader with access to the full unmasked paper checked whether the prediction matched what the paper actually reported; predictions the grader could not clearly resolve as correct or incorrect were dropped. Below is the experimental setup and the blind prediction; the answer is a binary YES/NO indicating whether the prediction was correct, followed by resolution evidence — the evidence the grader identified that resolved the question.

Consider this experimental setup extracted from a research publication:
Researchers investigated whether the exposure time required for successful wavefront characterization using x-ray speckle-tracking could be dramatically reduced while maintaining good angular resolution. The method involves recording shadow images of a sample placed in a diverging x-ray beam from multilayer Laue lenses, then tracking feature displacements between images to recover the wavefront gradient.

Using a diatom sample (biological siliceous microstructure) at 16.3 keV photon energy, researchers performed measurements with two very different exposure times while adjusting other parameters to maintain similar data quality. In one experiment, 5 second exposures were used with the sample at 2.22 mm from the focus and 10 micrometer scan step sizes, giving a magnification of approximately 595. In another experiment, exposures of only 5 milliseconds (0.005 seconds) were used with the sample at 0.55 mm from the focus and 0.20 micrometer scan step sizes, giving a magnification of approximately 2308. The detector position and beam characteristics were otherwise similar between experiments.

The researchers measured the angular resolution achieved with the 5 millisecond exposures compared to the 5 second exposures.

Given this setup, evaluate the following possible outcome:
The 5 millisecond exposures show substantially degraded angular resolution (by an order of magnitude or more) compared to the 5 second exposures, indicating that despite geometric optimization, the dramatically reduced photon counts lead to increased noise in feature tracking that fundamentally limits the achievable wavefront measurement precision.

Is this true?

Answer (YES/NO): NO